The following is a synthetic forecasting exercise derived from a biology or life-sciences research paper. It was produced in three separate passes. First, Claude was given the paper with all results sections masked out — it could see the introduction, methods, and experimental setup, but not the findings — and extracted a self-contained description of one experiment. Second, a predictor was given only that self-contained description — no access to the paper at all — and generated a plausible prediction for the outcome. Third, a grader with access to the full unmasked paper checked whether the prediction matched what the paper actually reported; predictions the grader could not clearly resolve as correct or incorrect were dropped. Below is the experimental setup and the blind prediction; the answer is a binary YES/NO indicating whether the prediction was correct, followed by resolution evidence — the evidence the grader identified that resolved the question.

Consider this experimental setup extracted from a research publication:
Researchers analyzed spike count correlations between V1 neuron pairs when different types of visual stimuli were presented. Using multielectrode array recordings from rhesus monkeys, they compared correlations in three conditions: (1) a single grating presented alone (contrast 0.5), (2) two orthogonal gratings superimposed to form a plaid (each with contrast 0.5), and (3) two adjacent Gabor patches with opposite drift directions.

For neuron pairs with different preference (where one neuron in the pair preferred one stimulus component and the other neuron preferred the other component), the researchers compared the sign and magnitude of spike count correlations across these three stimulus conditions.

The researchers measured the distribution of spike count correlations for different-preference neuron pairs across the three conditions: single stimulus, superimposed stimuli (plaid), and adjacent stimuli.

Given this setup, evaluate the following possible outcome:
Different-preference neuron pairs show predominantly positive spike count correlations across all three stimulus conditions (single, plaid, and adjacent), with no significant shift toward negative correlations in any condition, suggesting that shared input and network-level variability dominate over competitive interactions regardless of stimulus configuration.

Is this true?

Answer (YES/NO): NO